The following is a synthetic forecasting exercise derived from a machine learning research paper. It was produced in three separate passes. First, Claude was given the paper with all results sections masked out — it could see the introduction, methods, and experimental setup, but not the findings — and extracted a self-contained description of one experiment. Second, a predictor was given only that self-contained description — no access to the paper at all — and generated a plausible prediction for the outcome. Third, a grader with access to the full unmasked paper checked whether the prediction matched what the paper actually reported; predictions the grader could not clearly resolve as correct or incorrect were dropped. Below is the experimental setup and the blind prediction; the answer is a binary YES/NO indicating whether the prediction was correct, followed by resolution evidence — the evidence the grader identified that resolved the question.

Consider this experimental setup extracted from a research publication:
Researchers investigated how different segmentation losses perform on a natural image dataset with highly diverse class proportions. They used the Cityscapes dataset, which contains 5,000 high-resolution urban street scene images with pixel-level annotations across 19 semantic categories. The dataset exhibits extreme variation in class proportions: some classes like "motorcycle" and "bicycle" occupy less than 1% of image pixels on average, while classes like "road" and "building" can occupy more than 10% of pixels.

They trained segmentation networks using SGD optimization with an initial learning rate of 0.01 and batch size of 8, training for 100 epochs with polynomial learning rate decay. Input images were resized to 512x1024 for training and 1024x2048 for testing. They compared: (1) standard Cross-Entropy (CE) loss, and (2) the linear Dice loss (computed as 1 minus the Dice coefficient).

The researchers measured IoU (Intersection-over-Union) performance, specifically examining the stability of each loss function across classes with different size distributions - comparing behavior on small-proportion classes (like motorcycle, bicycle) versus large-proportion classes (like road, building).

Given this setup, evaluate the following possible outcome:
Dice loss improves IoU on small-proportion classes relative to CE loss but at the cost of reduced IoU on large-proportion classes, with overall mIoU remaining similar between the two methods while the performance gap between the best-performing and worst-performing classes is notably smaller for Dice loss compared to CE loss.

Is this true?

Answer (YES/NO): NO